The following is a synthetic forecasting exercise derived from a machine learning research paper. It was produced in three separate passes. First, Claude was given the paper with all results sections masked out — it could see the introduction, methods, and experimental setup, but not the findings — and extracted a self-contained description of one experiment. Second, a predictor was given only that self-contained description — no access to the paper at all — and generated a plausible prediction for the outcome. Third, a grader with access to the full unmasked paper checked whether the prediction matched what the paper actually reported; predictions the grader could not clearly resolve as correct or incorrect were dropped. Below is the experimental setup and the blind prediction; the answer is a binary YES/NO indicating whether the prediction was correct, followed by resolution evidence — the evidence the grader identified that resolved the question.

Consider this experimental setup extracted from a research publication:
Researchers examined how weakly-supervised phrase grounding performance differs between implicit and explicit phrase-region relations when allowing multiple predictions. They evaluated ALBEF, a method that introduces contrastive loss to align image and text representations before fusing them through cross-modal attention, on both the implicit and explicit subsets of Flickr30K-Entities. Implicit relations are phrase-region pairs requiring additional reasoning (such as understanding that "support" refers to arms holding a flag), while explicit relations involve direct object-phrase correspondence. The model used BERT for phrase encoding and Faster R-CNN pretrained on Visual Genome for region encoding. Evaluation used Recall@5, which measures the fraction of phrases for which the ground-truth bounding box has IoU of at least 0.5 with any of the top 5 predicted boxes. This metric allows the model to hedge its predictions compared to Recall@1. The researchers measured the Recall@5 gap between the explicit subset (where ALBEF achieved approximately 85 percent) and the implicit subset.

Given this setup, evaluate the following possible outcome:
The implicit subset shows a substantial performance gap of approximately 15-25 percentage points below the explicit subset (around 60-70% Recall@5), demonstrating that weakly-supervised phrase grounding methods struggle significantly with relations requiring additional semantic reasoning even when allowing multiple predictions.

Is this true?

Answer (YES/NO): NO